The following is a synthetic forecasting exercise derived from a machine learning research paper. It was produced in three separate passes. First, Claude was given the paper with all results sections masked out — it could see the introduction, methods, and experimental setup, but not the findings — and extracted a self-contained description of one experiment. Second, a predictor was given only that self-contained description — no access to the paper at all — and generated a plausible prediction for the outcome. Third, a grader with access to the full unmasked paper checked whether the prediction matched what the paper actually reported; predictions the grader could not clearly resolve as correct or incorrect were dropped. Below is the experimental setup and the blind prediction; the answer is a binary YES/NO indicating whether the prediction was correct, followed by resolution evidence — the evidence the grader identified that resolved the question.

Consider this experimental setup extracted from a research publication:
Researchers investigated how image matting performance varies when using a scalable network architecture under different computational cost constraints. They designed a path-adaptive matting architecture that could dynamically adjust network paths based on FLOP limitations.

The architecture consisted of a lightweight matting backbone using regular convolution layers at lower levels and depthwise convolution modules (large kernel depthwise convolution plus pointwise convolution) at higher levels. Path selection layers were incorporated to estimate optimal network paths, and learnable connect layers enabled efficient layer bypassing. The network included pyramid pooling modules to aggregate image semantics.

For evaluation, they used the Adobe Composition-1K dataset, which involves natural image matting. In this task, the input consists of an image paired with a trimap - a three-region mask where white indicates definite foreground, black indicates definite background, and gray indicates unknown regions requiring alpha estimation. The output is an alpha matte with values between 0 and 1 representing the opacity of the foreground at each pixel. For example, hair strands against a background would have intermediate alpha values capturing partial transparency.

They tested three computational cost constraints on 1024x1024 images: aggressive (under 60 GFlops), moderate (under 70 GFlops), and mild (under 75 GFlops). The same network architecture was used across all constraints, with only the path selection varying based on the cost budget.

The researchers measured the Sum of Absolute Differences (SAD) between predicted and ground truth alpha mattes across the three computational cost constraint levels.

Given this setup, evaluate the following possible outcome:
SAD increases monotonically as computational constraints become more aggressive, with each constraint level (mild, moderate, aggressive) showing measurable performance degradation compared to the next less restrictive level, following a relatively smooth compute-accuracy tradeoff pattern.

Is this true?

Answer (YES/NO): NO